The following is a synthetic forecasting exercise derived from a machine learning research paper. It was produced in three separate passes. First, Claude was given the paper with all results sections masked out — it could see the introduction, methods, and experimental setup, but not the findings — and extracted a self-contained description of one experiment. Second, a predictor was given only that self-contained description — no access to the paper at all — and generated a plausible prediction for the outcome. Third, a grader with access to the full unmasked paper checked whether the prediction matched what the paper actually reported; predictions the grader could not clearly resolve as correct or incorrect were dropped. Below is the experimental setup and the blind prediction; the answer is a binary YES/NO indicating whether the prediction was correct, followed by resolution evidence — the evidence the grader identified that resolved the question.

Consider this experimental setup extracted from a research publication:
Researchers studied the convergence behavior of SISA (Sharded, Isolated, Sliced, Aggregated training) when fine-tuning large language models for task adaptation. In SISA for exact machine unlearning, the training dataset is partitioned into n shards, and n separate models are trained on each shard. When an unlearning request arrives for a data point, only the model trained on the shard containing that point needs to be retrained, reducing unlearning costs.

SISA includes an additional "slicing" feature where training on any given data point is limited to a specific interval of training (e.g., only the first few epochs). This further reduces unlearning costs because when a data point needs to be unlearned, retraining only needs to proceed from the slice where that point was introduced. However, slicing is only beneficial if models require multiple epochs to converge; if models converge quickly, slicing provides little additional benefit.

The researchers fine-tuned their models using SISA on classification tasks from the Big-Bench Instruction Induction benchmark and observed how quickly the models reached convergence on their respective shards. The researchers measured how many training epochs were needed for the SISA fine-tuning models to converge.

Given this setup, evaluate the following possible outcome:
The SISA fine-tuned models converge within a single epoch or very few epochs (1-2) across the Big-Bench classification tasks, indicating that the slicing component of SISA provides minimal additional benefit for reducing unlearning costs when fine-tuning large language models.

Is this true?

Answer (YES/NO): YES